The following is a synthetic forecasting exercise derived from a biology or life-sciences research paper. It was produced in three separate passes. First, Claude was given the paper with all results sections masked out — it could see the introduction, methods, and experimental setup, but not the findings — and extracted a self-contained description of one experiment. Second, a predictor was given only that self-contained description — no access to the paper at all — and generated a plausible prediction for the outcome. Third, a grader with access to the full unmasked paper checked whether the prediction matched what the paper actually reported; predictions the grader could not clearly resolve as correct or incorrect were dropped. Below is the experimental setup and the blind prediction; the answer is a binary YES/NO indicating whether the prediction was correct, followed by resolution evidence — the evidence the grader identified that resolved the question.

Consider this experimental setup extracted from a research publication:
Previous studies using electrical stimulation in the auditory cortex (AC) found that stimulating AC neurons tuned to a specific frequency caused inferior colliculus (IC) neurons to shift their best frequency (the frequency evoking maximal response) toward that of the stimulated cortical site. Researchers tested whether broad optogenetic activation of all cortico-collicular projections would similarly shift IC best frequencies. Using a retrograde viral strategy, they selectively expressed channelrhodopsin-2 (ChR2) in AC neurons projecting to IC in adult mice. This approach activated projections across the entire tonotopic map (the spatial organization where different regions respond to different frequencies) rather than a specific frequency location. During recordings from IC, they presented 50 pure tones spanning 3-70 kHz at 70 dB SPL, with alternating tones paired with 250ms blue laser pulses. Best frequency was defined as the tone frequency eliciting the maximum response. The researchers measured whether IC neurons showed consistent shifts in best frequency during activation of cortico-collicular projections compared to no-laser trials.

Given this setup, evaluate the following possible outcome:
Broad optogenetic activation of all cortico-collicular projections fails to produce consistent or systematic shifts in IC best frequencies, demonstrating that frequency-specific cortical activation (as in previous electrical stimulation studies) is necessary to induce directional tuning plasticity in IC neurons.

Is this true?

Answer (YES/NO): YES